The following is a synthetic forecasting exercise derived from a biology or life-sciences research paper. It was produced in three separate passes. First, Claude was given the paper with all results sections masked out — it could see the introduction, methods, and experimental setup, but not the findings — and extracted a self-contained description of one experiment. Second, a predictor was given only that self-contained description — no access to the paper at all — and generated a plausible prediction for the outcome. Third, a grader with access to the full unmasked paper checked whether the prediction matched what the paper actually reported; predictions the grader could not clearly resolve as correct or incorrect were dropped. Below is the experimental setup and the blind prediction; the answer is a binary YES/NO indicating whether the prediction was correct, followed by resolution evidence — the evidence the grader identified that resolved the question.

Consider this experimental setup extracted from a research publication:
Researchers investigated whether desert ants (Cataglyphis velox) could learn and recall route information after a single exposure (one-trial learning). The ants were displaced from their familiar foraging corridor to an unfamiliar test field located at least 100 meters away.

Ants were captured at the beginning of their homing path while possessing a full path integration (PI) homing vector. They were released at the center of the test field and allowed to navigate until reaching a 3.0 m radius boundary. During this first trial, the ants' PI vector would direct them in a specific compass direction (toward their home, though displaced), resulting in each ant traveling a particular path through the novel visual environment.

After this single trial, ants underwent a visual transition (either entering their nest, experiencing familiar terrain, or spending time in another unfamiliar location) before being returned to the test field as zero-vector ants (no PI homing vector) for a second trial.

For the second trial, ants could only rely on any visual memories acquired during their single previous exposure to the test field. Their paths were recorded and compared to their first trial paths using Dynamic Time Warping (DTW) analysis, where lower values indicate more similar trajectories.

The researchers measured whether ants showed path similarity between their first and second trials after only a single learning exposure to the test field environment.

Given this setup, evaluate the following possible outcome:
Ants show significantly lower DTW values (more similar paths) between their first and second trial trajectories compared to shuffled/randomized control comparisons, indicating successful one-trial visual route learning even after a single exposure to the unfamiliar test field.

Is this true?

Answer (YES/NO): YES